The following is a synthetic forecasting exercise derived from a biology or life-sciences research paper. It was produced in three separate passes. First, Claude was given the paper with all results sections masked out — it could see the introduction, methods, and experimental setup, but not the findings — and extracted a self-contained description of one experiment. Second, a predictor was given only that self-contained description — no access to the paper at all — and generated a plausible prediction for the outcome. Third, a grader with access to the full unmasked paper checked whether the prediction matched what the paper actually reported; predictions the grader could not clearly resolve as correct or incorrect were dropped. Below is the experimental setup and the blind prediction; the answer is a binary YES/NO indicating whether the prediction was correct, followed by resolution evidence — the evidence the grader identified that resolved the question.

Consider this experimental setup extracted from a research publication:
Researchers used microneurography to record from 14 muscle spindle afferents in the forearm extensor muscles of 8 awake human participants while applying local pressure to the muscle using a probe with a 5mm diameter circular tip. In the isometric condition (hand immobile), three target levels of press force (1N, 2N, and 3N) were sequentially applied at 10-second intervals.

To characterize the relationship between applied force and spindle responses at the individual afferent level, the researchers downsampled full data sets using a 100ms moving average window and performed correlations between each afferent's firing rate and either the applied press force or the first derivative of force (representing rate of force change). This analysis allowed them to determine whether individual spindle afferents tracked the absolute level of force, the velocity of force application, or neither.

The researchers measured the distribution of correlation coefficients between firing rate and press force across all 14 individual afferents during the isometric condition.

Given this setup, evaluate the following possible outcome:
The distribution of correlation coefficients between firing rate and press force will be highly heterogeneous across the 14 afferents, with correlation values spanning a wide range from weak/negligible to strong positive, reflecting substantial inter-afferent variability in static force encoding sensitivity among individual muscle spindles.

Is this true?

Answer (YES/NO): NO